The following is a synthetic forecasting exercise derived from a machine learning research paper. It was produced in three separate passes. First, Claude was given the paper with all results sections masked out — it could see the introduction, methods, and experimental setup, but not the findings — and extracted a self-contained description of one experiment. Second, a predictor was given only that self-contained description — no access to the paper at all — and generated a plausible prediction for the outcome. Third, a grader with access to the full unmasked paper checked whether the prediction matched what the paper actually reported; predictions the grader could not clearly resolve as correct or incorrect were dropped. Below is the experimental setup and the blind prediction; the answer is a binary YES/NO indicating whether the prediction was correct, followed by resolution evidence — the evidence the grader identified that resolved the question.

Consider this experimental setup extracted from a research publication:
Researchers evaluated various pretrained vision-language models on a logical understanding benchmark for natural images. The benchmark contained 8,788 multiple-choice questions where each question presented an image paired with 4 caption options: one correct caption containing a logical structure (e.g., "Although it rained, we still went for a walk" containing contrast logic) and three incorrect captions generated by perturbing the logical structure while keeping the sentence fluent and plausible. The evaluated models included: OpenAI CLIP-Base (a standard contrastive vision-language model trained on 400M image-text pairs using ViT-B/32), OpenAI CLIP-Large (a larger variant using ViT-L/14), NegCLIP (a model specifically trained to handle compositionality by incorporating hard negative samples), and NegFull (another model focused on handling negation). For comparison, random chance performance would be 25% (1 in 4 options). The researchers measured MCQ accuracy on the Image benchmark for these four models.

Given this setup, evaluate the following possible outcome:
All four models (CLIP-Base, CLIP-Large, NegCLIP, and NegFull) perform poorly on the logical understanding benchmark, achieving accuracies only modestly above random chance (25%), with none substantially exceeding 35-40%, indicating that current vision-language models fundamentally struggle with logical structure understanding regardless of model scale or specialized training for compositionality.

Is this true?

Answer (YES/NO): NO